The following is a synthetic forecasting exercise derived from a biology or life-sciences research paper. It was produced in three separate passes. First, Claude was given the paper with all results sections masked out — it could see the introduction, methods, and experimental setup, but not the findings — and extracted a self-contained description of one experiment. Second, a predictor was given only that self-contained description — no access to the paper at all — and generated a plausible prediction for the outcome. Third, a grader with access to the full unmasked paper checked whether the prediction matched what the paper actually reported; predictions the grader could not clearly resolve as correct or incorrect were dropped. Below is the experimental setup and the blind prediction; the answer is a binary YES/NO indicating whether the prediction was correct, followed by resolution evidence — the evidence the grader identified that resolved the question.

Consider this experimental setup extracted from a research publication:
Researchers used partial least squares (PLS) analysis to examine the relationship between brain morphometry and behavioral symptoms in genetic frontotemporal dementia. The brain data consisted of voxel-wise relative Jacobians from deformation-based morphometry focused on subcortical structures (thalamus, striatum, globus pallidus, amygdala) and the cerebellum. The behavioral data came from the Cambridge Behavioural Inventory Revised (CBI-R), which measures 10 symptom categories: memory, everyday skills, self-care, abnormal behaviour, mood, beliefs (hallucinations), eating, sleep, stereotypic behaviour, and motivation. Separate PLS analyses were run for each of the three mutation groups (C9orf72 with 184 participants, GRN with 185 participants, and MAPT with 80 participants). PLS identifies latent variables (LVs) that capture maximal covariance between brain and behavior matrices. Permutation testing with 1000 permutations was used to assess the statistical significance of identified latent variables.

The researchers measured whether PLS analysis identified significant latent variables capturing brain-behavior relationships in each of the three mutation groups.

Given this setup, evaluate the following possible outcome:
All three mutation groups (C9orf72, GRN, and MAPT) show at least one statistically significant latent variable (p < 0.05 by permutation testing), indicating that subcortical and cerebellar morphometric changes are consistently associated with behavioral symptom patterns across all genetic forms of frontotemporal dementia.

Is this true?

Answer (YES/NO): YES